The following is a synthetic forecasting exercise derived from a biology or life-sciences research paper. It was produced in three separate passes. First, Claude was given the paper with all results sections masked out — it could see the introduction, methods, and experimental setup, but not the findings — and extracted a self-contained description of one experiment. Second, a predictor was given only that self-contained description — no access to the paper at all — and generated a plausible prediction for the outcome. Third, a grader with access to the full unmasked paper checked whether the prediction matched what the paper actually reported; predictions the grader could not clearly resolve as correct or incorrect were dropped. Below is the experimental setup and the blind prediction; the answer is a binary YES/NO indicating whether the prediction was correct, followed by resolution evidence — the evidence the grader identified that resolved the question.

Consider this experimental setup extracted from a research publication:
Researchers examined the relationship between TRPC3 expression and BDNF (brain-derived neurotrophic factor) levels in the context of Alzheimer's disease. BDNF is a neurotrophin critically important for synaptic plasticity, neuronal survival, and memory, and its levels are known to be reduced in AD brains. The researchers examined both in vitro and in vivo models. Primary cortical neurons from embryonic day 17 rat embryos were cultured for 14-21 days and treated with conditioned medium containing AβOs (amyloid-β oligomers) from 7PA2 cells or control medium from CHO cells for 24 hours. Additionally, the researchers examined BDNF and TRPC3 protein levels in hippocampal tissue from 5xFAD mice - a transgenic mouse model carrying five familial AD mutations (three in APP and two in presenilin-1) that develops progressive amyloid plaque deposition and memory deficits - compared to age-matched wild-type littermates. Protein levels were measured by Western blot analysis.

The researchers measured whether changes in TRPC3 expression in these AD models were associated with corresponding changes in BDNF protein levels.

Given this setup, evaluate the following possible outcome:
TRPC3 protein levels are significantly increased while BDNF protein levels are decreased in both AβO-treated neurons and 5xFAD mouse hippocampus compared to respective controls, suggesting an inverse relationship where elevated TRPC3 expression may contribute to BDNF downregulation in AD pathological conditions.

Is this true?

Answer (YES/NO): YES